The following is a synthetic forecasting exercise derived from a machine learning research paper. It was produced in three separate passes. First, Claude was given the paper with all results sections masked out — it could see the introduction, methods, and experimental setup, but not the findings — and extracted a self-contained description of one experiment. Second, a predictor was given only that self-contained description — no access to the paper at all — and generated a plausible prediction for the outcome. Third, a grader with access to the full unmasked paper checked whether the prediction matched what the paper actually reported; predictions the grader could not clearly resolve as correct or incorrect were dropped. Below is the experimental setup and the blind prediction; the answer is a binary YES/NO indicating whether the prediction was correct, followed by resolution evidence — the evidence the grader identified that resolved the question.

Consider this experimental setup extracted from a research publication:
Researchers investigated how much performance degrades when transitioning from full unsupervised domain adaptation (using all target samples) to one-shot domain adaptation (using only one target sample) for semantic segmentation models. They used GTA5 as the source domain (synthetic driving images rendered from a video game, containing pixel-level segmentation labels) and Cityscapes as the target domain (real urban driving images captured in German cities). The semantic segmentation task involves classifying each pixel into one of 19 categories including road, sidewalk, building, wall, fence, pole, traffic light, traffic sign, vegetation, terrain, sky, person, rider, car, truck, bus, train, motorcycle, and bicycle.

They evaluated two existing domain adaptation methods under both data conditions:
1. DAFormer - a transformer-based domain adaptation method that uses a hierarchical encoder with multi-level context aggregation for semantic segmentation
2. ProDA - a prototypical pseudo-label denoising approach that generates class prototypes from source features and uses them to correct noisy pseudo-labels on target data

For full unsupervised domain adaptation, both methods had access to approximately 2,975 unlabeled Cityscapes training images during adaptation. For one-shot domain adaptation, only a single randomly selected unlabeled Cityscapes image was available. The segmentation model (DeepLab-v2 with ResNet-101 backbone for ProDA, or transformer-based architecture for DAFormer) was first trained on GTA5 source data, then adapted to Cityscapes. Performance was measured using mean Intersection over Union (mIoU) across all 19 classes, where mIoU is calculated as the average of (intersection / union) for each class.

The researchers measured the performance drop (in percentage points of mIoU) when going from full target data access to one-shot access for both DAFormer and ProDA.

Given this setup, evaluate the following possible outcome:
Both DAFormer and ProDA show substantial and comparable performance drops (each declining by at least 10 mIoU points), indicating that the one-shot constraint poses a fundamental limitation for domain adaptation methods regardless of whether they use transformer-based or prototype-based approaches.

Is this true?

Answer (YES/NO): NO